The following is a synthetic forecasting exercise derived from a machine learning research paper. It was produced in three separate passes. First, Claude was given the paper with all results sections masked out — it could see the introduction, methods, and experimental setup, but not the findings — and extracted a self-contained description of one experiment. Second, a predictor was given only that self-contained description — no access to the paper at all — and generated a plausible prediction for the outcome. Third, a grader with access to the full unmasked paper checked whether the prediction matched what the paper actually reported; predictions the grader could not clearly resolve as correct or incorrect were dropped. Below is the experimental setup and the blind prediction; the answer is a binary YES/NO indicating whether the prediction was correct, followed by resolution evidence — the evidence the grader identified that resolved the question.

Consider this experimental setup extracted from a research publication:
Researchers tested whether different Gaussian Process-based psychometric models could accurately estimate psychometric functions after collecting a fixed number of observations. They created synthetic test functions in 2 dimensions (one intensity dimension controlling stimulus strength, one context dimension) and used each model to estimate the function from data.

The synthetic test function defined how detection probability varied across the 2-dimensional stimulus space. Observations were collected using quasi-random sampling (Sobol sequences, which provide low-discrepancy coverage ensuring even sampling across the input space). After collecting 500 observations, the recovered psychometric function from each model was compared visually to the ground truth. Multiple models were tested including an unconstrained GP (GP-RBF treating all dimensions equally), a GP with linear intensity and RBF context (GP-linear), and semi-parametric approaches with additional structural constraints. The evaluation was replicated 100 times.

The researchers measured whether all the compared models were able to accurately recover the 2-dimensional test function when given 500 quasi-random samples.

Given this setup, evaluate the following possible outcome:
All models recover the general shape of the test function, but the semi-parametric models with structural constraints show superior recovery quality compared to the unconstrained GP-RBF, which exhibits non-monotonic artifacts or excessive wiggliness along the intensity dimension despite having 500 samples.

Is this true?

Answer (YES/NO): NO